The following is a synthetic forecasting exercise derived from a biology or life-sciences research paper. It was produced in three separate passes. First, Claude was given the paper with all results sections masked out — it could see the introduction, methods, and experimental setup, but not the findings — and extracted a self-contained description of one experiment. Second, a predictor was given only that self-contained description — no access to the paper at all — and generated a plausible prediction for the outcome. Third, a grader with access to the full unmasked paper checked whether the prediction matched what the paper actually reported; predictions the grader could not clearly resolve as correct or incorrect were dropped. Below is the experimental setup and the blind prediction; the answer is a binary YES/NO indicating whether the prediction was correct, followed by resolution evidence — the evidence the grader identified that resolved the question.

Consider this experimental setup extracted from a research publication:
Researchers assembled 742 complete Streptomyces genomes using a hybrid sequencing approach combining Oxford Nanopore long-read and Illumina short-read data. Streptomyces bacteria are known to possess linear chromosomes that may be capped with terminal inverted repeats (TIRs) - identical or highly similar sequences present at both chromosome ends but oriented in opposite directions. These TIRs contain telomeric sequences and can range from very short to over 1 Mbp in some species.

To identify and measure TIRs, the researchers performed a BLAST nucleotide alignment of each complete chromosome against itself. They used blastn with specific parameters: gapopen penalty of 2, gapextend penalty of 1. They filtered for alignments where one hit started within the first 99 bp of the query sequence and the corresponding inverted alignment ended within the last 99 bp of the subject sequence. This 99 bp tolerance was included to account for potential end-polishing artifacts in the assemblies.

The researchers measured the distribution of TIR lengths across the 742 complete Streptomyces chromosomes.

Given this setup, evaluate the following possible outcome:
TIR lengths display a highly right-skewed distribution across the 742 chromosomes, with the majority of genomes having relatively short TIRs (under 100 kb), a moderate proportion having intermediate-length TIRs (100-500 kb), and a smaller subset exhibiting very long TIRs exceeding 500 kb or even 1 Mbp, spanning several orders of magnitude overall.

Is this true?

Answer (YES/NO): YES